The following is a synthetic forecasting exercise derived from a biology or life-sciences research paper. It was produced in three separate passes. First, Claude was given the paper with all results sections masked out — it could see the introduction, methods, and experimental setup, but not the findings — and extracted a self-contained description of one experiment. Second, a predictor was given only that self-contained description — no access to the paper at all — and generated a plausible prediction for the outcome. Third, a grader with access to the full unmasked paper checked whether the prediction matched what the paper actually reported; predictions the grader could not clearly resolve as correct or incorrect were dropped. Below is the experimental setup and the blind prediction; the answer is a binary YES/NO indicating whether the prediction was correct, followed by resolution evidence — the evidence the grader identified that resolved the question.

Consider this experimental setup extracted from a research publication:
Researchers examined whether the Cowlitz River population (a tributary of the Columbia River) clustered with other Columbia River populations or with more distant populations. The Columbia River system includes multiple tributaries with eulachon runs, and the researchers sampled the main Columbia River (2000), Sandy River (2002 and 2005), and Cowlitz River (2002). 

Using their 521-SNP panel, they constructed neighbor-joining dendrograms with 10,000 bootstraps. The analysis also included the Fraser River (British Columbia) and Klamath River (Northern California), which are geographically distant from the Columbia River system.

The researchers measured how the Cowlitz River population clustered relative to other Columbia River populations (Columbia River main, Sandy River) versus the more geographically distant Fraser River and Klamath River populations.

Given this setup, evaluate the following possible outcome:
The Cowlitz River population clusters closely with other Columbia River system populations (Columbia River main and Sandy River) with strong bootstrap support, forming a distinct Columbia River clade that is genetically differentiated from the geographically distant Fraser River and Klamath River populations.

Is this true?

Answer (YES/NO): NO